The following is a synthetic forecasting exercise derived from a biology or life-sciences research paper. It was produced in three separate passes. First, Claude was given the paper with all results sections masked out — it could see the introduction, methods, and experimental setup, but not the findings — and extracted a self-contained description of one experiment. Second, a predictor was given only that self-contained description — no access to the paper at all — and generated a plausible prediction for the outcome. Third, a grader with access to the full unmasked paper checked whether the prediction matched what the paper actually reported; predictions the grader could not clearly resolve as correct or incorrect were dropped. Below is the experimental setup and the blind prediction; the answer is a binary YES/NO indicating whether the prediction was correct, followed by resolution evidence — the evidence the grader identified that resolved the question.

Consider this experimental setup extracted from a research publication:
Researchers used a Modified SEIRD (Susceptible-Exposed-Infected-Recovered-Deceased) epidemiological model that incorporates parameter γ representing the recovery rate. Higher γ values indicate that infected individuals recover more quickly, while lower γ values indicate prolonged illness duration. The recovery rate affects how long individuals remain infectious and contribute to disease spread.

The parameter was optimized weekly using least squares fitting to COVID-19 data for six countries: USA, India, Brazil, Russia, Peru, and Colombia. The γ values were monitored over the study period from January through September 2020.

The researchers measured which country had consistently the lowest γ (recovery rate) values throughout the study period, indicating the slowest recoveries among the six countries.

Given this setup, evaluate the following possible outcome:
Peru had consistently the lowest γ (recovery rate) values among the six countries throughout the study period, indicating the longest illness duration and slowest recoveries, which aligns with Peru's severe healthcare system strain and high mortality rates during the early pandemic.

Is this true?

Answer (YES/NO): NO